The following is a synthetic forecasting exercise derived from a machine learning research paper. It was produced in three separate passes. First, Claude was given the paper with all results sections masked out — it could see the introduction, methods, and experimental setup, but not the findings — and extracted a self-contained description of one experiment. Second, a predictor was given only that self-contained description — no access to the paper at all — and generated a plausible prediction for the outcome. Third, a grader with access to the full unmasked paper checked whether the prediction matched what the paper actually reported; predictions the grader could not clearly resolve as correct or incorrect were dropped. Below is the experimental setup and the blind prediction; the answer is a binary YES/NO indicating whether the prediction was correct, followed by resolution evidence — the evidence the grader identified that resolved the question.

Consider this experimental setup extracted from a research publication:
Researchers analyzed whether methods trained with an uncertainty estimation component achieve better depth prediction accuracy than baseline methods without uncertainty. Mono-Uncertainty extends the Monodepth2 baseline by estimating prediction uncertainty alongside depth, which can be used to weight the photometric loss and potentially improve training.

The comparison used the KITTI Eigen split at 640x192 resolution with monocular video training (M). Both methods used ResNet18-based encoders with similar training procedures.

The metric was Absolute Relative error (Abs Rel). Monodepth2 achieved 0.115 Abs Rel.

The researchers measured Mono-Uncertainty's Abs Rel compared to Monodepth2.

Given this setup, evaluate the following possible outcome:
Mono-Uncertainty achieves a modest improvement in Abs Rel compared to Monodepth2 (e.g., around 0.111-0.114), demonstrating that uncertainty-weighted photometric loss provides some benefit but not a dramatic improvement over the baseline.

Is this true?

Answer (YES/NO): YES